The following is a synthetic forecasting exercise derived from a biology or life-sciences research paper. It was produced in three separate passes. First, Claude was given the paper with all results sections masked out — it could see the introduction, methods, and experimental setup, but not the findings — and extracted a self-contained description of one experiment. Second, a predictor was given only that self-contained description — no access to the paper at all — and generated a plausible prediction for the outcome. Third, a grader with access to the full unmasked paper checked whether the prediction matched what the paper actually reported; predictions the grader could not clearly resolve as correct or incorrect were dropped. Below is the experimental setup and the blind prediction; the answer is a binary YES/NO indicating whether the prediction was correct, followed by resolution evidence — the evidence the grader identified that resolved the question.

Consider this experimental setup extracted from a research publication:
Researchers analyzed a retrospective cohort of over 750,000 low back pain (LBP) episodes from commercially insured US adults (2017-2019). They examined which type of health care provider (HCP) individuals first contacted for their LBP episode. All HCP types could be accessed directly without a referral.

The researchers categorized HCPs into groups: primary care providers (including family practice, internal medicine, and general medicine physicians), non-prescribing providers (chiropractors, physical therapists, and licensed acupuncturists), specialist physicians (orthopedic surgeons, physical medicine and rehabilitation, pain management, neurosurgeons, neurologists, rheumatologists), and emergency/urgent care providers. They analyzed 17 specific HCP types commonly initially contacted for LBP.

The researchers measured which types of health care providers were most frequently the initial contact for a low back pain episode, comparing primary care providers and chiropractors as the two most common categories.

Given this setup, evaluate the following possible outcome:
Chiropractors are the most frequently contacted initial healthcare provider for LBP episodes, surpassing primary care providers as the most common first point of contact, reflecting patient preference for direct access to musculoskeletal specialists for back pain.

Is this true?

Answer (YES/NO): NO